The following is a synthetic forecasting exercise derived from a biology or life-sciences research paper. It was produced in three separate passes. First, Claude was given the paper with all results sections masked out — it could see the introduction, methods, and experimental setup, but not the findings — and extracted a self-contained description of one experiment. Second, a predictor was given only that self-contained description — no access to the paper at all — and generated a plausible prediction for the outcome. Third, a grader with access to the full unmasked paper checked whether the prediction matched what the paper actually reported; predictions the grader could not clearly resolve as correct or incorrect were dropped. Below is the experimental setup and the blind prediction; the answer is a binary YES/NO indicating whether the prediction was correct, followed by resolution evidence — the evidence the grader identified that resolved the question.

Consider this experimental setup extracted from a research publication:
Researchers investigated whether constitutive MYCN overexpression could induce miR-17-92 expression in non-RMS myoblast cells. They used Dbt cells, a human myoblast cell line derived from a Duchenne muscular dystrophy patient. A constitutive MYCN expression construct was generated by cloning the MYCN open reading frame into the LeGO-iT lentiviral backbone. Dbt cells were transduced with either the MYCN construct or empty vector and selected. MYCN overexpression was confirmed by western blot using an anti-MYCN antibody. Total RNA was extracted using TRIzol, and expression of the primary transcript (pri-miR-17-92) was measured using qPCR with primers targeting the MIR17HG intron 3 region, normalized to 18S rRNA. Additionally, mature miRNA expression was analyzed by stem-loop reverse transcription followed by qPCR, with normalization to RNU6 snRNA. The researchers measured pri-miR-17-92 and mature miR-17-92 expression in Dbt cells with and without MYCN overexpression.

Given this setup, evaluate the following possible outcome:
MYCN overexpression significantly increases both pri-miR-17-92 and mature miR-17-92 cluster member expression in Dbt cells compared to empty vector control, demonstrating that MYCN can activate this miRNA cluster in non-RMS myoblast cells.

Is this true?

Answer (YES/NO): NO